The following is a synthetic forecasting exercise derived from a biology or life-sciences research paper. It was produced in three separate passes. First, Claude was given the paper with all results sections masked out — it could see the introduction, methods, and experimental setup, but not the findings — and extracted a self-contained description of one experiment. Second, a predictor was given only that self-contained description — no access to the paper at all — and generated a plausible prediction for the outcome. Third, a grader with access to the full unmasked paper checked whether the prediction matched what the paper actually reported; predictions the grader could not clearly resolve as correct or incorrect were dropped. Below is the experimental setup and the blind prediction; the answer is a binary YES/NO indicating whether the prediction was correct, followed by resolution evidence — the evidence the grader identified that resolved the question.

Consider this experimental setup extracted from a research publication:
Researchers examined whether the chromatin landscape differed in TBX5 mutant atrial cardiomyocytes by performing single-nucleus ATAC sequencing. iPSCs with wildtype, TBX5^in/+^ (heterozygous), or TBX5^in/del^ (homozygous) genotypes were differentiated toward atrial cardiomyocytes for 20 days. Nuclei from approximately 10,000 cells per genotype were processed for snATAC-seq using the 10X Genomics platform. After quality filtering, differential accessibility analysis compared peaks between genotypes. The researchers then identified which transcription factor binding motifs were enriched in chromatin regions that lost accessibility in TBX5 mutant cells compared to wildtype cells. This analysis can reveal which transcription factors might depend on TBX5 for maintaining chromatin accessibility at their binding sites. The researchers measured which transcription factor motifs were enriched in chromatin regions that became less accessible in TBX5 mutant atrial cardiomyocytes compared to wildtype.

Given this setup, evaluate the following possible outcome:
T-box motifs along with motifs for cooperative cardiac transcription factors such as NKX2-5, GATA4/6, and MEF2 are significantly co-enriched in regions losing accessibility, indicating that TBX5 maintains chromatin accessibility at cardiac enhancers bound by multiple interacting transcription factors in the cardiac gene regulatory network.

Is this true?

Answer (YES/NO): NO